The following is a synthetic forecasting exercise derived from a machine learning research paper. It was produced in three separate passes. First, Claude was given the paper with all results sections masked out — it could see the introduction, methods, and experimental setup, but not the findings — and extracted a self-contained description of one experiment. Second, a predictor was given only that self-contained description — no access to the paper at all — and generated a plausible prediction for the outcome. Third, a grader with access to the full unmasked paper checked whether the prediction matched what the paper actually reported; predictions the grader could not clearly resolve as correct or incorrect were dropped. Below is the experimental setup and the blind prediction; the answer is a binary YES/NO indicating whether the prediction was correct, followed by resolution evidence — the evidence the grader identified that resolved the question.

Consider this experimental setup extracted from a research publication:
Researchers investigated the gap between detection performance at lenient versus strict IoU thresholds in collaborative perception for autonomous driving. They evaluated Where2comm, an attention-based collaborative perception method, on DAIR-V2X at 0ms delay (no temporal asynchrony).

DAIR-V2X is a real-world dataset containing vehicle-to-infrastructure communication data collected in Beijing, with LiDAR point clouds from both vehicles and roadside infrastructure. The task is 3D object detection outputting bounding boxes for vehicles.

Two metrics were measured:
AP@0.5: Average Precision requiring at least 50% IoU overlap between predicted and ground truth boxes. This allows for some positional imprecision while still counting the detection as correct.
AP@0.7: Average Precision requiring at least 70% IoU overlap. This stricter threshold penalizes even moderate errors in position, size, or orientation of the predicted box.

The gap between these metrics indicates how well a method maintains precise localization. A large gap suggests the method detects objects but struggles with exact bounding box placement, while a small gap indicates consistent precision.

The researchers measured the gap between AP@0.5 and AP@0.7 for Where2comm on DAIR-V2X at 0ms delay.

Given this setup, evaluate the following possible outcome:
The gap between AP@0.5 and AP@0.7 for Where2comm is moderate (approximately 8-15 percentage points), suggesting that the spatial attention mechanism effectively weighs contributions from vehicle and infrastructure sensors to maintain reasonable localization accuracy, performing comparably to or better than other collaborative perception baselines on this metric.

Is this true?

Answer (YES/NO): YES